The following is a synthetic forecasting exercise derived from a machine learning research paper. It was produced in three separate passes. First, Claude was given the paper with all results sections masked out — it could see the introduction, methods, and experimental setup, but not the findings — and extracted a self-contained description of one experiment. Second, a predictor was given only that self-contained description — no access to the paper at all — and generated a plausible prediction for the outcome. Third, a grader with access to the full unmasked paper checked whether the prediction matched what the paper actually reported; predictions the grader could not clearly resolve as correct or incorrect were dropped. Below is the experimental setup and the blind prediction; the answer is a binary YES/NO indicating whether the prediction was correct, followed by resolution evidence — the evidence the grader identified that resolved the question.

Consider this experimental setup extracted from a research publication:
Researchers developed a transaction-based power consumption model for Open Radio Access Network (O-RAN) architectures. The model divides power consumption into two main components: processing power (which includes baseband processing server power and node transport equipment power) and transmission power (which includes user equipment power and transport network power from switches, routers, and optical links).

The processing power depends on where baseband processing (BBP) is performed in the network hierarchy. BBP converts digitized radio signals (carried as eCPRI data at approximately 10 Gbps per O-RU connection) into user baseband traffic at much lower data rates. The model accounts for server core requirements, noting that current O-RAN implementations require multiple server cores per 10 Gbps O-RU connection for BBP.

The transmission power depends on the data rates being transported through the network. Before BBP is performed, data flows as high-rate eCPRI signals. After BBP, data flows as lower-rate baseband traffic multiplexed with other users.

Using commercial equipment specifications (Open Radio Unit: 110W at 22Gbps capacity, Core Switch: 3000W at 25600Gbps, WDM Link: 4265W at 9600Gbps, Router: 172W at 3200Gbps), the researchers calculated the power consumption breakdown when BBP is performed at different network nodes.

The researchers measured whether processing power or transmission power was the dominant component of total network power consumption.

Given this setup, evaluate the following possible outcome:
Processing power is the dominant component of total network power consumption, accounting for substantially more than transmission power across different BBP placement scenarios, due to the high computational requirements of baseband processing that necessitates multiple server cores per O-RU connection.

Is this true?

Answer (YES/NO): NO